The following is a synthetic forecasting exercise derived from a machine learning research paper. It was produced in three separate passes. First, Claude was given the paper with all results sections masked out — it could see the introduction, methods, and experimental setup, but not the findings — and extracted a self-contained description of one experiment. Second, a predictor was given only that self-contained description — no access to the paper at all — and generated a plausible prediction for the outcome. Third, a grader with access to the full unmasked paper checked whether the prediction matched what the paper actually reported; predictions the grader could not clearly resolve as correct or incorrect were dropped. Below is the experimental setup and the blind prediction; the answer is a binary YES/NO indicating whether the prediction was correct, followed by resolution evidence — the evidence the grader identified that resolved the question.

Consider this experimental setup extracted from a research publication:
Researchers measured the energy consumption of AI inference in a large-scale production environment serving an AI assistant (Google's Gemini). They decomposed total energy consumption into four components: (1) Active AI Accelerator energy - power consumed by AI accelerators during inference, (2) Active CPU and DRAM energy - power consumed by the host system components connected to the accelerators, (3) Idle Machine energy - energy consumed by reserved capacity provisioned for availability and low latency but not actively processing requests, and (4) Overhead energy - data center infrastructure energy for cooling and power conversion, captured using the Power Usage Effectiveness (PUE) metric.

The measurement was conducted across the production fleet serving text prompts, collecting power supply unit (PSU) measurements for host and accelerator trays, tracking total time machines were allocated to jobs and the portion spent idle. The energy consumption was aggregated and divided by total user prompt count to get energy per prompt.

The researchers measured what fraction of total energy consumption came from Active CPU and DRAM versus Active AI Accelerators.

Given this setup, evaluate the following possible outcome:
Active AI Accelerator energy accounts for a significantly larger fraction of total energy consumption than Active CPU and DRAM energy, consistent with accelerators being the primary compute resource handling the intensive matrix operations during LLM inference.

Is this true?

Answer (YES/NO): YES